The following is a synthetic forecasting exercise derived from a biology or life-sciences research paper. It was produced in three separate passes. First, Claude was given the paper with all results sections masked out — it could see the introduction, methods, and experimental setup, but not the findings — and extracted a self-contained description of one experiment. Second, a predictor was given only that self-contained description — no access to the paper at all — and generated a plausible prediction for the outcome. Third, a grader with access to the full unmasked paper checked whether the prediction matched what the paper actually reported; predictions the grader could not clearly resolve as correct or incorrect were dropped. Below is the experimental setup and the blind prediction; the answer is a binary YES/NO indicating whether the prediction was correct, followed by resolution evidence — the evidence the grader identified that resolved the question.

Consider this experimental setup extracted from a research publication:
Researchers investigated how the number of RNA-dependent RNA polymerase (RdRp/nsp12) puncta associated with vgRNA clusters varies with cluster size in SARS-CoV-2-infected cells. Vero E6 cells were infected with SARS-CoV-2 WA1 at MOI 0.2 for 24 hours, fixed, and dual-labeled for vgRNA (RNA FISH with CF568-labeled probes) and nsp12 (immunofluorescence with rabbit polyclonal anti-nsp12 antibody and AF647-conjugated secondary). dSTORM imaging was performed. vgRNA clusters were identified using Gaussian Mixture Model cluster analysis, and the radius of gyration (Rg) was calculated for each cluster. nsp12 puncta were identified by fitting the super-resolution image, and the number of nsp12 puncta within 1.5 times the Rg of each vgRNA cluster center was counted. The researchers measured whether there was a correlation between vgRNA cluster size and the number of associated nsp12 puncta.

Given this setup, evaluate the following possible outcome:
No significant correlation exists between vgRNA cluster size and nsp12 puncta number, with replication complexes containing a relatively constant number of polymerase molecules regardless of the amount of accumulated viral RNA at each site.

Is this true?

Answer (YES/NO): NO